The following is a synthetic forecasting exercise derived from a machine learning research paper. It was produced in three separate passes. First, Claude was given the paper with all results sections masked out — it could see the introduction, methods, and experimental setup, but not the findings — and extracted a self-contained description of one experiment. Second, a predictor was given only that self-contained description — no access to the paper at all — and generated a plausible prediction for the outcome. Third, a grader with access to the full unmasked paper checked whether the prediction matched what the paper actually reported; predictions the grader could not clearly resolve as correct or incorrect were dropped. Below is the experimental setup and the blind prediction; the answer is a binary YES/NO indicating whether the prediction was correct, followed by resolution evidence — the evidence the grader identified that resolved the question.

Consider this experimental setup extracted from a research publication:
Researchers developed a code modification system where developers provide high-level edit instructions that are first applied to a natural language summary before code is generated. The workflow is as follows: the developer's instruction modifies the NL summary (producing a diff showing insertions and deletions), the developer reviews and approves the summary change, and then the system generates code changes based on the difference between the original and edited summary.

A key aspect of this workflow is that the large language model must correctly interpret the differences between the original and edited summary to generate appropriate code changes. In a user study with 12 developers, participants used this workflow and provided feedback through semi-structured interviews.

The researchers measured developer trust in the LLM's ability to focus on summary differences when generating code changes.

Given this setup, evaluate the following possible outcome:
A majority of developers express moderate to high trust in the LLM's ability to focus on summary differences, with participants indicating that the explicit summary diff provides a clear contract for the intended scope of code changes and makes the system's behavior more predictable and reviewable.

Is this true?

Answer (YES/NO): NO